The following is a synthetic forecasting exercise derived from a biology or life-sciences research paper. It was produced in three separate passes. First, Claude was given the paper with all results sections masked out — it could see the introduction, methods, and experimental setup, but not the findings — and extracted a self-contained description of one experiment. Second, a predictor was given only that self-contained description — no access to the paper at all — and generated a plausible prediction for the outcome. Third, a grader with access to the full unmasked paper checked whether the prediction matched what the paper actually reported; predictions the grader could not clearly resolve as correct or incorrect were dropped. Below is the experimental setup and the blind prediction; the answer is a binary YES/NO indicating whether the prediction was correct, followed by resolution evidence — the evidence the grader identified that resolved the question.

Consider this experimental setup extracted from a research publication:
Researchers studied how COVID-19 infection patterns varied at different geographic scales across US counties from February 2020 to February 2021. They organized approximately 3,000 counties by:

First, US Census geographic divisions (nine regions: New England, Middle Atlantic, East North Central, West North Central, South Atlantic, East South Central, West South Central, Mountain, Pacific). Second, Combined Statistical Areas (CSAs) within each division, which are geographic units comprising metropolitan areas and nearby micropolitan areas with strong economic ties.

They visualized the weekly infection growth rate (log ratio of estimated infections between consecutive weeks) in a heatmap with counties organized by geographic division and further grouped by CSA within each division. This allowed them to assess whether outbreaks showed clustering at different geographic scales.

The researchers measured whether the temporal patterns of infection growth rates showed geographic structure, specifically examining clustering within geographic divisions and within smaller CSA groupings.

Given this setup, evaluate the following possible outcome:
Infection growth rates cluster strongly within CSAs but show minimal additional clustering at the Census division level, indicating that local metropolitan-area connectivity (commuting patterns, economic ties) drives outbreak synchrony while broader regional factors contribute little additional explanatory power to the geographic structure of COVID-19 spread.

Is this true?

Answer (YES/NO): NO